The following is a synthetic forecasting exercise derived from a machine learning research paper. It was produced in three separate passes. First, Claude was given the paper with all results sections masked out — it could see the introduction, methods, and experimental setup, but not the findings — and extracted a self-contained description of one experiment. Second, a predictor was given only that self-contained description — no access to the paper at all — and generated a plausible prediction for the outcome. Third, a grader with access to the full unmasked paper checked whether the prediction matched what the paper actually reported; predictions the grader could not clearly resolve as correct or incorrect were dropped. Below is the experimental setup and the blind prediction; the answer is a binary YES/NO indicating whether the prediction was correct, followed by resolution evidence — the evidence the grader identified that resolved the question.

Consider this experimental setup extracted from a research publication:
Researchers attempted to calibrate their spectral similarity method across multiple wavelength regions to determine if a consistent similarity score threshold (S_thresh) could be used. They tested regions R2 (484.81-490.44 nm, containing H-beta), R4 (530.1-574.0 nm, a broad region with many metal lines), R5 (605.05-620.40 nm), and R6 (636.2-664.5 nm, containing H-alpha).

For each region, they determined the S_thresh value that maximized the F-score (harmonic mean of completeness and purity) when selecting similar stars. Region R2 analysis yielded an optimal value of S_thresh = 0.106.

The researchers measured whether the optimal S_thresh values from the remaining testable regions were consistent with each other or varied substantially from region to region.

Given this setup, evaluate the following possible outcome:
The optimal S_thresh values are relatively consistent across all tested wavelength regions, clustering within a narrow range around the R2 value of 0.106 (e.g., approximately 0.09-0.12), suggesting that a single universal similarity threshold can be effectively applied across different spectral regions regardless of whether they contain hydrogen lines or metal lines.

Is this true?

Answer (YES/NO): YES